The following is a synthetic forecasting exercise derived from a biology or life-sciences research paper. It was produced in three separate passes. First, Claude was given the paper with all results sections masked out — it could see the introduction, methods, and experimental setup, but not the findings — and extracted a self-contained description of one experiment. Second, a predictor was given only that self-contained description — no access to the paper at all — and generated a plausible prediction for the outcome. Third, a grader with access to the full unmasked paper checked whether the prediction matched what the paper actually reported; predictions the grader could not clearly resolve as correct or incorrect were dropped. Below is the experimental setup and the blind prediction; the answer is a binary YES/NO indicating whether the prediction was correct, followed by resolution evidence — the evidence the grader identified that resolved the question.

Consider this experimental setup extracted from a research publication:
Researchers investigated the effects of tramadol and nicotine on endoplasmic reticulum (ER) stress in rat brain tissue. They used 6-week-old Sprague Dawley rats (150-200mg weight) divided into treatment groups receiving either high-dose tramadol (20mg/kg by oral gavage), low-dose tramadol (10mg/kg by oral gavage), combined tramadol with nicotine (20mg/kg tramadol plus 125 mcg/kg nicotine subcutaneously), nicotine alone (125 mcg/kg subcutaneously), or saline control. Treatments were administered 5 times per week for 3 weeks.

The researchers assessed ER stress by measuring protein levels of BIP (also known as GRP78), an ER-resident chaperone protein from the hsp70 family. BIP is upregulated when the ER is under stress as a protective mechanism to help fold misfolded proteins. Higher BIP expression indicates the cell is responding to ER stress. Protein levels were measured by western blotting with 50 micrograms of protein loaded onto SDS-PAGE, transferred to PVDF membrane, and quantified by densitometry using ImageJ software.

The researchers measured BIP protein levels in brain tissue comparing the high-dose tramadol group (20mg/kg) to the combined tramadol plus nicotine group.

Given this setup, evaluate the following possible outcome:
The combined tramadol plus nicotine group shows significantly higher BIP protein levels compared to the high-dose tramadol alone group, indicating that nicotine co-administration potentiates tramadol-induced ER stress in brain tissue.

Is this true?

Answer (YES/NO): NO